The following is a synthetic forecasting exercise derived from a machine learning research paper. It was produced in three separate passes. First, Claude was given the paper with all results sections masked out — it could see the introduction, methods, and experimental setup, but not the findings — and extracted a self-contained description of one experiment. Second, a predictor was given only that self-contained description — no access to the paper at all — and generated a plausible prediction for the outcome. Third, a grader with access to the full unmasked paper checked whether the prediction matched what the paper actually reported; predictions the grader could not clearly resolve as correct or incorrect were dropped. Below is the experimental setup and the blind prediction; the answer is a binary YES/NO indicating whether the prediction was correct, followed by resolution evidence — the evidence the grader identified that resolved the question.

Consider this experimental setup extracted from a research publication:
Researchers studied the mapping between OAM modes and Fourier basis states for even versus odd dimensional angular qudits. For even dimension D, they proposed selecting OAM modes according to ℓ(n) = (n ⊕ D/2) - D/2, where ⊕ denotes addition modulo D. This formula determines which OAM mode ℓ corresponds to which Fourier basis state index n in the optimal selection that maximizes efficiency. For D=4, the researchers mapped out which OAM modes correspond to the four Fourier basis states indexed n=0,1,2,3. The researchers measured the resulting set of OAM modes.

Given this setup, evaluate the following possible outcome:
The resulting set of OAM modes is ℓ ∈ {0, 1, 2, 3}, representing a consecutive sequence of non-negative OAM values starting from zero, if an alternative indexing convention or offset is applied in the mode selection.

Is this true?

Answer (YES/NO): NO